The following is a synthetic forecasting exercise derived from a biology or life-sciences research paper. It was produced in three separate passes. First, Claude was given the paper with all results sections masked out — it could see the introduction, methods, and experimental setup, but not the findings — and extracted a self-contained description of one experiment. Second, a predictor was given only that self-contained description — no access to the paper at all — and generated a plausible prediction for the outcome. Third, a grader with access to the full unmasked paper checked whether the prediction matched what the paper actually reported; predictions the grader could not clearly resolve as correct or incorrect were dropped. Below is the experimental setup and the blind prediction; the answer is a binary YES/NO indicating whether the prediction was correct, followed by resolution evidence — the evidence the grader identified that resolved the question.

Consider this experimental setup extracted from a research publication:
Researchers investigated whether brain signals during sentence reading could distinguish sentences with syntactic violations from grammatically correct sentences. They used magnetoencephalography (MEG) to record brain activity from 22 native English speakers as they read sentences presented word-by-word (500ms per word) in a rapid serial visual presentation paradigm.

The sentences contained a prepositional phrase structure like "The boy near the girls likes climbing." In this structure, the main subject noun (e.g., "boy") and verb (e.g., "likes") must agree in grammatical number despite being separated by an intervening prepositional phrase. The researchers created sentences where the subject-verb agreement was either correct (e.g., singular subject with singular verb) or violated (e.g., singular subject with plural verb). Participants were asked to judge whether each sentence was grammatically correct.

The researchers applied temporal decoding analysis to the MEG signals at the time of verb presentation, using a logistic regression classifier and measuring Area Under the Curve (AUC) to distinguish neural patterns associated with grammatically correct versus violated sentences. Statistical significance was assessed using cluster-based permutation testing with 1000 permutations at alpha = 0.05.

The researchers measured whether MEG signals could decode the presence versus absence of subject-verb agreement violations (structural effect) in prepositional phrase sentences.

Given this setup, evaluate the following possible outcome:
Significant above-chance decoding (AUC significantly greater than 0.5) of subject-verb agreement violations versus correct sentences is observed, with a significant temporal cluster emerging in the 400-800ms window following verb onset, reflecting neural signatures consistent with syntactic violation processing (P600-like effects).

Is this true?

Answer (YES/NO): YES